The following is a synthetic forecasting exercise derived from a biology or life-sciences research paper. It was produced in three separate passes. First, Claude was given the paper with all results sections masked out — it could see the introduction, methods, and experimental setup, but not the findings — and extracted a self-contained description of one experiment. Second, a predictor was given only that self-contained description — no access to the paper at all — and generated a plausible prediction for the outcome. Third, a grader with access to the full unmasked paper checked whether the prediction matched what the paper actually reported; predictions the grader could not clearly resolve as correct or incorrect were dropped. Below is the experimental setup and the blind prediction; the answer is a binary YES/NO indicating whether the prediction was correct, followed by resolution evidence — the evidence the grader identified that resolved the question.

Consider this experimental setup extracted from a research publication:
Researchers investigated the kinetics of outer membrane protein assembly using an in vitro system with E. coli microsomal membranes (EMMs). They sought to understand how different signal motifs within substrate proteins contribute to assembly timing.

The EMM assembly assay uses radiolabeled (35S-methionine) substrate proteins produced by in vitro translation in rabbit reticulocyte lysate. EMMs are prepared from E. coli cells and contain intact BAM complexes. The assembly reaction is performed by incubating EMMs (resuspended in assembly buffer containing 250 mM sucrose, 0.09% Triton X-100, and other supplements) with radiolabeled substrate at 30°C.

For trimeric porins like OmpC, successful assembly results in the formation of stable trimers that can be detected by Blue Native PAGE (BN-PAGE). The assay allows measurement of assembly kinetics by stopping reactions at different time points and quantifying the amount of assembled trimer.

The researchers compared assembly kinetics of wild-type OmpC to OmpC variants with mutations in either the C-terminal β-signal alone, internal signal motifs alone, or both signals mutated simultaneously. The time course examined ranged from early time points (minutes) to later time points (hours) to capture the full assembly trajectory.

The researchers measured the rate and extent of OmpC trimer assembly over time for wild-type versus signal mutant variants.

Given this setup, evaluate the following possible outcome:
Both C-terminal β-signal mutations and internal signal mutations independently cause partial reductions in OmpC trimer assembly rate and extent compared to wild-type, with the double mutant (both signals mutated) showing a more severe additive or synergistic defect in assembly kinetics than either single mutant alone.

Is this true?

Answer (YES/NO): NO